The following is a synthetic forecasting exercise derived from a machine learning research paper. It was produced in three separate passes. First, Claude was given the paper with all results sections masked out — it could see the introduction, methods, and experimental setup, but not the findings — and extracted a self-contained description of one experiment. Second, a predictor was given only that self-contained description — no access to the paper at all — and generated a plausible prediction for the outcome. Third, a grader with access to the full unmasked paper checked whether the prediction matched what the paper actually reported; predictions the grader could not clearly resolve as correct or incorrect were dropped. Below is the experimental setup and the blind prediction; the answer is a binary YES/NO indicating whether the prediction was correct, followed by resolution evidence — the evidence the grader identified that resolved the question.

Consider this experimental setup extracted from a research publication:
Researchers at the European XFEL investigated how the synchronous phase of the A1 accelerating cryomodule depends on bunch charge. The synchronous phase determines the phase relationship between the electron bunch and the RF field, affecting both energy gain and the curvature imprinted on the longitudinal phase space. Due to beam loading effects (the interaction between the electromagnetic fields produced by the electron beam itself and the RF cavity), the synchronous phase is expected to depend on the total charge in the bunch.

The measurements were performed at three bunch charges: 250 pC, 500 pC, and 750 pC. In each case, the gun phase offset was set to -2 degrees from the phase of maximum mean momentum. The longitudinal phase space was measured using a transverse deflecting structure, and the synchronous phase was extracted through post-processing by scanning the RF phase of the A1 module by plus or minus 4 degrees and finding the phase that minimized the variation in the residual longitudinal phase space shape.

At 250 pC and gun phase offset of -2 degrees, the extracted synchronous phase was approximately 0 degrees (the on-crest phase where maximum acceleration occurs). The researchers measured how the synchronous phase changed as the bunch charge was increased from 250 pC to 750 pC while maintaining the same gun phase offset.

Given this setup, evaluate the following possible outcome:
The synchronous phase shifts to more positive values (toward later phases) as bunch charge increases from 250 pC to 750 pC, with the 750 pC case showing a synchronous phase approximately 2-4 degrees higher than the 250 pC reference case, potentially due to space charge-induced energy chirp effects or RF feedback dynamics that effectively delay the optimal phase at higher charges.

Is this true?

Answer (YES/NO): NO